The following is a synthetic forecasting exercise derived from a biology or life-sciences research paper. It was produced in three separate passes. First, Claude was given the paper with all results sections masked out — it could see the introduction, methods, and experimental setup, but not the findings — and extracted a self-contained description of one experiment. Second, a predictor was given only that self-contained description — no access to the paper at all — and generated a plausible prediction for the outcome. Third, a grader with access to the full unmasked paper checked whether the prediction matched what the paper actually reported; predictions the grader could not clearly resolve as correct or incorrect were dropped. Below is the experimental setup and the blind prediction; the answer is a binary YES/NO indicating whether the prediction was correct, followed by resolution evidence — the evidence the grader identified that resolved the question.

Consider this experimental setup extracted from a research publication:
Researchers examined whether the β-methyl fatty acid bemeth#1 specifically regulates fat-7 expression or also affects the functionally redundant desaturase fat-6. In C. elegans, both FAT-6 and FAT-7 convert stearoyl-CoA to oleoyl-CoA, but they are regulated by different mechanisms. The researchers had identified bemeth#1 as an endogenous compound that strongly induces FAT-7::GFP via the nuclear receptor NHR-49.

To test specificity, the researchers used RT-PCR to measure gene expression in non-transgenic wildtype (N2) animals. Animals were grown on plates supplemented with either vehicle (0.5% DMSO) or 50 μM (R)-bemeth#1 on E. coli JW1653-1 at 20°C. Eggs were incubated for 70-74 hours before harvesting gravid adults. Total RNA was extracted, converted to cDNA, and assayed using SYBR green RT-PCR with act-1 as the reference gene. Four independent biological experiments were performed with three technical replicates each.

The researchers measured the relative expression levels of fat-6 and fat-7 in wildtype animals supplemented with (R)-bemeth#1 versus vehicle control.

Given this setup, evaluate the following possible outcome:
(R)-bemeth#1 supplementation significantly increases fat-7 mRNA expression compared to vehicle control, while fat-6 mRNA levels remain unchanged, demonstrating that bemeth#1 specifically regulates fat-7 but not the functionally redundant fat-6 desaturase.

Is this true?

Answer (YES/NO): YES